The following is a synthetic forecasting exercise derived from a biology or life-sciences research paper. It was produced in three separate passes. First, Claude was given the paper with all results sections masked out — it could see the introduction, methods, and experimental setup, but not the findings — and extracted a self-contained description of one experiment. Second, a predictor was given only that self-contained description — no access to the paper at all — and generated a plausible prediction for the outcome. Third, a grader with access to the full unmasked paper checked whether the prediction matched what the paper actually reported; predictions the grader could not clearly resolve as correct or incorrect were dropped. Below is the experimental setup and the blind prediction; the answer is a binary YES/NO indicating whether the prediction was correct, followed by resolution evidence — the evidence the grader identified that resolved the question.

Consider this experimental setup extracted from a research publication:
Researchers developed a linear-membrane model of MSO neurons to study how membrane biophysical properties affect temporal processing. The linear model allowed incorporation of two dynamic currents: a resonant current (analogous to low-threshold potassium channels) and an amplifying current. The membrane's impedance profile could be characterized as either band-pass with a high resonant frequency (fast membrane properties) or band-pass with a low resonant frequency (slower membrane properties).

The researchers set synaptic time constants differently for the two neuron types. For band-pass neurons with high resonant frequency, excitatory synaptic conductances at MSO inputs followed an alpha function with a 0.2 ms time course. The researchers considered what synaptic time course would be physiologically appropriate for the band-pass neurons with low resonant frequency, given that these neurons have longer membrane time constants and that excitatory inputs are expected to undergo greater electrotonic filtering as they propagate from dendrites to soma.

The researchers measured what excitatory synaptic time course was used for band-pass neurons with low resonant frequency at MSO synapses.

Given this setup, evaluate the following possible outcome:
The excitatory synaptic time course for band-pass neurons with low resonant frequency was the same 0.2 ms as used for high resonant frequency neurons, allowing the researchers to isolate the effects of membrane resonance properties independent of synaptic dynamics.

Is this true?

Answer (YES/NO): NO